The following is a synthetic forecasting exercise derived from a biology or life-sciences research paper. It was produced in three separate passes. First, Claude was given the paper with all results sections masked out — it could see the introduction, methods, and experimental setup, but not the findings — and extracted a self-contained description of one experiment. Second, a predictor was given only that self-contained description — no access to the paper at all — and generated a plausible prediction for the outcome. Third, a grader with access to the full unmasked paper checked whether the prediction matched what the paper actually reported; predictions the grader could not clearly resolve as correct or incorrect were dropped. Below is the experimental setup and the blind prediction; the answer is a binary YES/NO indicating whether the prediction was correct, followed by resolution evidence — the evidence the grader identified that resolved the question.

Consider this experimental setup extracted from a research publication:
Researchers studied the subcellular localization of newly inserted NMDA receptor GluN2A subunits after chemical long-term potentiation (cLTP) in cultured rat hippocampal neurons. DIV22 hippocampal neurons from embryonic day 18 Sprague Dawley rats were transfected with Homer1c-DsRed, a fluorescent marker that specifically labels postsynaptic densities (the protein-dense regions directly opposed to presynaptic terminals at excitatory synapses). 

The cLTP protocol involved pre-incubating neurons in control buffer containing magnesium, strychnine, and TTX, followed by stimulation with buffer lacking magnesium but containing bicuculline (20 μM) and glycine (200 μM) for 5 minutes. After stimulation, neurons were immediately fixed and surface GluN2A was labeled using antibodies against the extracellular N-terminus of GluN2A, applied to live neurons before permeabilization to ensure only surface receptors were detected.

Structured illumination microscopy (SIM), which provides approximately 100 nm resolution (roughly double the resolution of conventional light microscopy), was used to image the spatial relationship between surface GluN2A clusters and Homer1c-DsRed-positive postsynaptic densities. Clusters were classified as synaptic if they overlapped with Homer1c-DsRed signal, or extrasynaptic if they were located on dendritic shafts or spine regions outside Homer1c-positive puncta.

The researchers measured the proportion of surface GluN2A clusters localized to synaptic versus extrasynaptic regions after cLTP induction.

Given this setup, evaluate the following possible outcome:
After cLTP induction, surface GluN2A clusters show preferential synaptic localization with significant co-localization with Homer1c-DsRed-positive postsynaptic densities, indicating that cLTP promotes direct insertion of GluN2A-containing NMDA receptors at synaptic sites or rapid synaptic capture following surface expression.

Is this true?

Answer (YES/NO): NO